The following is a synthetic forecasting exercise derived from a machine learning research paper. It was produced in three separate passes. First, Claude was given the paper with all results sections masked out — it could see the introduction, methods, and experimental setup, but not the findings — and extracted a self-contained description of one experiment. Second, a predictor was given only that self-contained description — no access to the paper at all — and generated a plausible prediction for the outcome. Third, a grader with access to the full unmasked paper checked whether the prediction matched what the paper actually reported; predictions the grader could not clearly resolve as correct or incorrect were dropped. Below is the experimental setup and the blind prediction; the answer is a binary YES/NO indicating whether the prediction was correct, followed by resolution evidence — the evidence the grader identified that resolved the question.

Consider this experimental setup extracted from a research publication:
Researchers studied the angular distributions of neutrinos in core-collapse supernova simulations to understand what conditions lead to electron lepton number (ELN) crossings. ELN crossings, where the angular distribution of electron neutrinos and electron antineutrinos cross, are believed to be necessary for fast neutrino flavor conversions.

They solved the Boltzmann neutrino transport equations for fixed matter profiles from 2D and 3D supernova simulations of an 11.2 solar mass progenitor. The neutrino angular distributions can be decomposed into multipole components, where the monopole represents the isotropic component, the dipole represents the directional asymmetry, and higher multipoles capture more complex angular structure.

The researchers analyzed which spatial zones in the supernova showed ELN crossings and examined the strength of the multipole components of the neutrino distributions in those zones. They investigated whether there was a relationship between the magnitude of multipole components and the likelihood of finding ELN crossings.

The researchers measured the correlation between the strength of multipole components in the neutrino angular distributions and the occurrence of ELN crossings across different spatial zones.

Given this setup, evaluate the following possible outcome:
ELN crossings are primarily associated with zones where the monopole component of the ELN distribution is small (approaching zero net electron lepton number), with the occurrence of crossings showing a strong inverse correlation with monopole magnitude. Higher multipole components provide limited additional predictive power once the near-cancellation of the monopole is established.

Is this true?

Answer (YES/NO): NO